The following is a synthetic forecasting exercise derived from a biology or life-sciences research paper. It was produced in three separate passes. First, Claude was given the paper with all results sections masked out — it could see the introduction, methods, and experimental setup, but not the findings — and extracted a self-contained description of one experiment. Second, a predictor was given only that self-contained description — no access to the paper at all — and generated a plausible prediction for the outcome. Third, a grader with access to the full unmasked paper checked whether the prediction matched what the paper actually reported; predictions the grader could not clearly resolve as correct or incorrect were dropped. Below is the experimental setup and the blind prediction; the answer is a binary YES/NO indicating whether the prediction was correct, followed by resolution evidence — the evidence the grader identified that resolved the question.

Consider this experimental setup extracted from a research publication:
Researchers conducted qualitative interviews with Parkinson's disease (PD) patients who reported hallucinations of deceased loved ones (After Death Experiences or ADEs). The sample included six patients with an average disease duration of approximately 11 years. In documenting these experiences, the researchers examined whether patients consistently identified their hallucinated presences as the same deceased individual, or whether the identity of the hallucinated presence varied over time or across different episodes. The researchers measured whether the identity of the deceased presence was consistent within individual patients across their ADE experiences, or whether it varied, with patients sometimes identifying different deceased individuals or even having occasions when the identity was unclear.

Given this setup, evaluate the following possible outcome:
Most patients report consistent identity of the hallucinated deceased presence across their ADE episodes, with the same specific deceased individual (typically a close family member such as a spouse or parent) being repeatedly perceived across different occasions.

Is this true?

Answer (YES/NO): NO